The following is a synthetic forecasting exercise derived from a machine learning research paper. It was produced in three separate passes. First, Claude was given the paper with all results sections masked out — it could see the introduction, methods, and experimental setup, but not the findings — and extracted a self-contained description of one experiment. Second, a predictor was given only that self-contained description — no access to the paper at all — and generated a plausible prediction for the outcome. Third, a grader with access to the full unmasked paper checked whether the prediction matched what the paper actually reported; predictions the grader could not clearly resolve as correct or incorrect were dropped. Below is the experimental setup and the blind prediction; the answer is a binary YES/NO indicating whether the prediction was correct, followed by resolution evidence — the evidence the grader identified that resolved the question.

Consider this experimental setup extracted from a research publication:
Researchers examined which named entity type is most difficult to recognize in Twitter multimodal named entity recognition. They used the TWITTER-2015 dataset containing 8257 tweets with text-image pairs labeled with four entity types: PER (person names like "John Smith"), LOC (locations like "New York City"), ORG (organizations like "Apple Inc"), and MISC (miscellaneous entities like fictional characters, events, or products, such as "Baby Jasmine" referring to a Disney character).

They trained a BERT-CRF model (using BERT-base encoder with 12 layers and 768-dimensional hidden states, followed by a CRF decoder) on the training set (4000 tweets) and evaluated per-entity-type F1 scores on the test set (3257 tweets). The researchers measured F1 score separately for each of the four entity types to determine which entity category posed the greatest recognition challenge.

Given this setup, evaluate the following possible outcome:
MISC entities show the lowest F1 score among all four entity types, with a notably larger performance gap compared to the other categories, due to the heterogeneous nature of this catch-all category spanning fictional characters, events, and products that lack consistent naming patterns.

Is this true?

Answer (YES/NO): YES